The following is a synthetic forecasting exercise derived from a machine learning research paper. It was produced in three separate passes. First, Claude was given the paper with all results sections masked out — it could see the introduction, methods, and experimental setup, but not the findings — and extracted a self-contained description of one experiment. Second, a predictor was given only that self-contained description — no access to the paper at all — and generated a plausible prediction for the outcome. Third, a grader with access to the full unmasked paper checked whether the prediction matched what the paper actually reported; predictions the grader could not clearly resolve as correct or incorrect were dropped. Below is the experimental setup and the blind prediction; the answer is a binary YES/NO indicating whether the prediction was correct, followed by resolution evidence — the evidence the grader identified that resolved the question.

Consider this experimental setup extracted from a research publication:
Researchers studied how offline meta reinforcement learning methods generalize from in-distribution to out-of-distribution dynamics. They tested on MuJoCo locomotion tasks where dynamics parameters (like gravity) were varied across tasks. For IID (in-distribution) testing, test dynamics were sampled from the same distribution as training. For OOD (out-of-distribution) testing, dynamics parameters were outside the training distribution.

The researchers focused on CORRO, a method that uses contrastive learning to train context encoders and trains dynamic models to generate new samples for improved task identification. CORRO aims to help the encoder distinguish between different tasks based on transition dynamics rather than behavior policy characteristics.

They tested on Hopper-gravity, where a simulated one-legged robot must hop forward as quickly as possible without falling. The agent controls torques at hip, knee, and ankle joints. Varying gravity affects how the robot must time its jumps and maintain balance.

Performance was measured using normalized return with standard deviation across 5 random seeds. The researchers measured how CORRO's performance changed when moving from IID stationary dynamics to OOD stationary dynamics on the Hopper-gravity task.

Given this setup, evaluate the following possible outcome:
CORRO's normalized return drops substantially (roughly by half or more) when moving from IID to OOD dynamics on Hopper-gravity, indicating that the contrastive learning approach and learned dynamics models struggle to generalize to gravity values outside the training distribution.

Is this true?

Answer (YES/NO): YES